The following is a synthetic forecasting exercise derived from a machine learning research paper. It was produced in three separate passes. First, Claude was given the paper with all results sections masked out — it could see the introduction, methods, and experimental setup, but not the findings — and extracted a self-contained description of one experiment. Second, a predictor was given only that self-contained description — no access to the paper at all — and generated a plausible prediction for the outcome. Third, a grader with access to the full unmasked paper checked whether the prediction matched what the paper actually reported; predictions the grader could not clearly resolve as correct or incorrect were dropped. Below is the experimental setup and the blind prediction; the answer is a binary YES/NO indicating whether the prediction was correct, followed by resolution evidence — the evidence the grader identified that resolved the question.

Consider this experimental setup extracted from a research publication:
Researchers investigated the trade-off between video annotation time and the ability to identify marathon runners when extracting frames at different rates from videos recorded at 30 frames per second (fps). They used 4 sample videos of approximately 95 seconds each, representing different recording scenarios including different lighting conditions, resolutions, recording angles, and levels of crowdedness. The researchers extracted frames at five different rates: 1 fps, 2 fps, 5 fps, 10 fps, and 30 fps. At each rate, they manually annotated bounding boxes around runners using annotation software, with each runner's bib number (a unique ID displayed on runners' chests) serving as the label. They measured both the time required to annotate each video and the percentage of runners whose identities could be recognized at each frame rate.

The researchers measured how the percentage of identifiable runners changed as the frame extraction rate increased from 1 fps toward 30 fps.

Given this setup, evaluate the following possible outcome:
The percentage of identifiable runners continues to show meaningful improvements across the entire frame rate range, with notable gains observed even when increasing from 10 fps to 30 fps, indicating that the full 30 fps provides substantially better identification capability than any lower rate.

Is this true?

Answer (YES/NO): NO